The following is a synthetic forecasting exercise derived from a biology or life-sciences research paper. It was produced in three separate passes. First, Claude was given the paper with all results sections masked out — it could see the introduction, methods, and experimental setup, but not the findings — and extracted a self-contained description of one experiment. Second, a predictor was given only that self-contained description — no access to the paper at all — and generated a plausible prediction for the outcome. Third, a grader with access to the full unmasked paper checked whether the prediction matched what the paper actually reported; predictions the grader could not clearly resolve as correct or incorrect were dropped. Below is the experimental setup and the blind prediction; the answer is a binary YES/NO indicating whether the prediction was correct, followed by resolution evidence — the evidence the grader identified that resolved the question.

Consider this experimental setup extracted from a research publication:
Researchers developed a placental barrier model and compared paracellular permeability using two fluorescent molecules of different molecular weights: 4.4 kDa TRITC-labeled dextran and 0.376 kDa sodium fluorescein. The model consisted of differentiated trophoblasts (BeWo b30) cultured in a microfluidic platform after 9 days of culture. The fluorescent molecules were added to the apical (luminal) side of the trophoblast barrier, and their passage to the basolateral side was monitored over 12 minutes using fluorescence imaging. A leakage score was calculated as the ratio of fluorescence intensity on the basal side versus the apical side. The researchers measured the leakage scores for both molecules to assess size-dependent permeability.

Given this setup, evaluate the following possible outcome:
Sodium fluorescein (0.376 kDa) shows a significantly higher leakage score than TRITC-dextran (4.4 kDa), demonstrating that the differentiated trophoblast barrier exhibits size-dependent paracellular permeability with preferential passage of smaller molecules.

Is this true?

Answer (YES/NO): YES